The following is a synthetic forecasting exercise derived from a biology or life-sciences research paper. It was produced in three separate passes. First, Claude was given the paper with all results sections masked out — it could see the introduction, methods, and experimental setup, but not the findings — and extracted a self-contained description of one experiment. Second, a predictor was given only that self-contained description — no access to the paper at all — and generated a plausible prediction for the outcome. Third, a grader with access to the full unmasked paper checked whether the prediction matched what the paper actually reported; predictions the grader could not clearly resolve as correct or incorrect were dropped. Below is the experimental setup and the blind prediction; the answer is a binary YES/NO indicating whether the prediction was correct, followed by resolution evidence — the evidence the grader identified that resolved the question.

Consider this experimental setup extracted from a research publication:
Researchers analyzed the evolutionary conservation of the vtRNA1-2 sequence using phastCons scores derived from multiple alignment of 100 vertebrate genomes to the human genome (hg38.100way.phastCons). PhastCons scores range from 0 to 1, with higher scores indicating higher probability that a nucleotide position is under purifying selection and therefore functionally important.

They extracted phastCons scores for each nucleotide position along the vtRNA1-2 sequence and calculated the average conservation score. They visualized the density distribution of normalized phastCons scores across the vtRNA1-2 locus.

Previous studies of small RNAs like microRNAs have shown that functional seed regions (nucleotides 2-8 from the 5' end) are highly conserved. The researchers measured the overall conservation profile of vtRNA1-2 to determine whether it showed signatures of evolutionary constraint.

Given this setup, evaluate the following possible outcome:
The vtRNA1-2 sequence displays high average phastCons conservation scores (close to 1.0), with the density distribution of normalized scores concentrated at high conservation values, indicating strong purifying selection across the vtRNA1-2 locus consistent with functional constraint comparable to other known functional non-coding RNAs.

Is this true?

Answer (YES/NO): NO